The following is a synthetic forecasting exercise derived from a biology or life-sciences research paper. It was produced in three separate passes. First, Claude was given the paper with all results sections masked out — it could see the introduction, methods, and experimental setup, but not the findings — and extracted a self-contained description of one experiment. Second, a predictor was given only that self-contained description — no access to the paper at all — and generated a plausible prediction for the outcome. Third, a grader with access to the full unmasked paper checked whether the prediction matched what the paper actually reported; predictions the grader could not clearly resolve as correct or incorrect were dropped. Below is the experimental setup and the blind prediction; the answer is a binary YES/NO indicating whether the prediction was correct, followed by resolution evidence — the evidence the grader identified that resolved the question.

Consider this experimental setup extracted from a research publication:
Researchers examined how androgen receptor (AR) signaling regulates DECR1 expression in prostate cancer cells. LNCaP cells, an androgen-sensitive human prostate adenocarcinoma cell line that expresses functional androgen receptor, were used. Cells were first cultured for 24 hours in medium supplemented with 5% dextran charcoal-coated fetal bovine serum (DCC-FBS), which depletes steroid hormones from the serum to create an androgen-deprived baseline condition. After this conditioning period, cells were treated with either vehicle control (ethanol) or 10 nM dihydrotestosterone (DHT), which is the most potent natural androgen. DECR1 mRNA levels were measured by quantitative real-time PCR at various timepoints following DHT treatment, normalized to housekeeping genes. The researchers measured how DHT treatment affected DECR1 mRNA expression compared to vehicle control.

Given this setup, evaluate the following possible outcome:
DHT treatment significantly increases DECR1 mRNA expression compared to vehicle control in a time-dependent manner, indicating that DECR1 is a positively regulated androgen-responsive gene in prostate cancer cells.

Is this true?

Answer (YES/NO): NO